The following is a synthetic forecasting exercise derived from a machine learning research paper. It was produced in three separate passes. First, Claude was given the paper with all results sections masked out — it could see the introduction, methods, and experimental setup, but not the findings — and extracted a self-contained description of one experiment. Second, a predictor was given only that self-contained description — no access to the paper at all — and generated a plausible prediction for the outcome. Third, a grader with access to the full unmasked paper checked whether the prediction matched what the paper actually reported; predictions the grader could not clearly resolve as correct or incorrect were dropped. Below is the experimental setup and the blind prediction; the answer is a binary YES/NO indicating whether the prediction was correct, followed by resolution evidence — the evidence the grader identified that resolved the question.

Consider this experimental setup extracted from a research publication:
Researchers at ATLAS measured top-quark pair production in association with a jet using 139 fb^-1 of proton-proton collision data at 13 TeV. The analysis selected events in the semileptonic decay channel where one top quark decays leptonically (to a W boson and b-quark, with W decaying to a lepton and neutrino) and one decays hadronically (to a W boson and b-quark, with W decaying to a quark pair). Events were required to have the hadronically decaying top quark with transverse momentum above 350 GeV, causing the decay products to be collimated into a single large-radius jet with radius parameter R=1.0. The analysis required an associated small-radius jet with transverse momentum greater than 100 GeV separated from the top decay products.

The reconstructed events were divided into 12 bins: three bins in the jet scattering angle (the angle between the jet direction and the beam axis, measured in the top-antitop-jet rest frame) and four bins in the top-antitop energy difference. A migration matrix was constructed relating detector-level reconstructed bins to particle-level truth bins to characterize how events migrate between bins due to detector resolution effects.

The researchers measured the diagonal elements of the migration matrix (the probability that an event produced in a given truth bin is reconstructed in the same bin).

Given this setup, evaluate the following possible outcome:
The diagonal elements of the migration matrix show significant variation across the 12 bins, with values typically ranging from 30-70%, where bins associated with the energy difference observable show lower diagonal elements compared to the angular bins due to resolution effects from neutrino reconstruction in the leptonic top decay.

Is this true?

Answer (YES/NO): NO